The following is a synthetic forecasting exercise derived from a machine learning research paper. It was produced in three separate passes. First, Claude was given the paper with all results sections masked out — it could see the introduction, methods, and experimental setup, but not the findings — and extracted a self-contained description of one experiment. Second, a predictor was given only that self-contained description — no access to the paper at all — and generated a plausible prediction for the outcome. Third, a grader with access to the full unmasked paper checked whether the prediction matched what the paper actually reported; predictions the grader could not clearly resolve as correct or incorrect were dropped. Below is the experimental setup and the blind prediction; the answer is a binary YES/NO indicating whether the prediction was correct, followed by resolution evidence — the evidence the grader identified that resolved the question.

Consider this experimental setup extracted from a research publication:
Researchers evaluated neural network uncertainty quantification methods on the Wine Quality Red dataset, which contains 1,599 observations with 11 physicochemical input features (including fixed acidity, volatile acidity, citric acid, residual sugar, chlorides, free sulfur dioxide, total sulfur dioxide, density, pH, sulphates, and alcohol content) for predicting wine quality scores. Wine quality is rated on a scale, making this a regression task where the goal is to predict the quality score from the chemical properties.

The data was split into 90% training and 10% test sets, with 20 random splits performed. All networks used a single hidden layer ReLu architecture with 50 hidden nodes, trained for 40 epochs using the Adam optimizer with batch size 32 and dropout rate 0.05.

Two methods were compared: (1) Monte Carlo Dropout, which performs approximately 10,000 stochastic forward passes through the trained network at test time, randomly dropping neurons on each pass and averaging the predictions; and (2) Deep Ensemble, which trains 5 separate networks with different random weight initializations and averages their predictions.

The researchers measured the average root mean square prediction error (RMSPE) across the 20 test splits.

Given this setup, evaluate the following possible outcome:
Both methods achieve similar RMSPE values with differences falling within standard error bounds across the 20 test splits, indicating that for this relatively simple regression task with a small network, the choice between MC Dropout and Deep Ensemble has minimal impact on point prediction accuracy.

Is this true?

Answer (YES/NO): NO